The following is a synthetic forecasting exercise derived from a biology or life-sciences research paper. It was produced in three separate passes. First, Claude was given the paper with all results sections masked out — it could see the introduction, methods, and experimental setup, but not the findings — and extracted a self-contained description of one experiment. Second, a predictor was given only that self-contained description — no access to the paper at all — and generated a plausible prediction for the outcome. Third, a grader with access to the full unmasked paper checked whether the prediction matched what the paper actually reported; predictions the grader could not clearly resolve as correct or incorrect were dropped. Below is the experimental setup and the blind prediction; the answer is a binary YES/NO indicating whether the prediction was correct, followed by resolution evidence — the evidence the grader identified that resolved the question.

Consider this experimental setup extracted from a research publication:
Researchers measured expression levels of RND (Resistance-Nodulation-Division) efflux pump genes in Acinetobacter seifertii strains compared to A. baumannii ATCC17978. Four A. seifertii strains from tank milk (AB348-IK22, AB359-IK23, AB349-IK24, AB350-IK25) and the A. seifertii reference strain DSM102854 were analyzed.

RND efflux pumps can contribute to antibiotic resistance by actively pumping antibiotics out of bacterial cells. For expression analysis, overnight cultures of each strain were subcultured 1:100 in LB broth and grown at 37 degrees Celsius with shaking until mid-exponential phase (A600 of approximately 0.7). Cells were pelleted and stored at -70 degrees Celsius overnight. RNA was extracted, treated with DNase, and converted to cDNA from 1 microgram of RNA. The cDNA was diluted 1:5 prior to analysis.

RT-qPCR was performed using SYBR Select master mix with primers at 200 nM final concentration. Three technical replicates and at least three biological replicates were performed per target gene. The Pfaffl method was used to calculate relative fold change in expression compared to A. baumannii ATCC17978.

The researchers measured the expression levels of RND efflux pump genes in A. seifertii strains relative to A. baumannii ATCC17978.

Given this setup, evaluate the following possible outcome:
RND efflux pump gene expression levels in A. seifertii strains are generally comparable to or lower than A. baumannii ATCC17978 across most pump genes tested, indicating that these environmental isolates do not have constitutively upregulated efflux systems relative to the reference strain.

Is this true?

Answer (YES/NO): YES